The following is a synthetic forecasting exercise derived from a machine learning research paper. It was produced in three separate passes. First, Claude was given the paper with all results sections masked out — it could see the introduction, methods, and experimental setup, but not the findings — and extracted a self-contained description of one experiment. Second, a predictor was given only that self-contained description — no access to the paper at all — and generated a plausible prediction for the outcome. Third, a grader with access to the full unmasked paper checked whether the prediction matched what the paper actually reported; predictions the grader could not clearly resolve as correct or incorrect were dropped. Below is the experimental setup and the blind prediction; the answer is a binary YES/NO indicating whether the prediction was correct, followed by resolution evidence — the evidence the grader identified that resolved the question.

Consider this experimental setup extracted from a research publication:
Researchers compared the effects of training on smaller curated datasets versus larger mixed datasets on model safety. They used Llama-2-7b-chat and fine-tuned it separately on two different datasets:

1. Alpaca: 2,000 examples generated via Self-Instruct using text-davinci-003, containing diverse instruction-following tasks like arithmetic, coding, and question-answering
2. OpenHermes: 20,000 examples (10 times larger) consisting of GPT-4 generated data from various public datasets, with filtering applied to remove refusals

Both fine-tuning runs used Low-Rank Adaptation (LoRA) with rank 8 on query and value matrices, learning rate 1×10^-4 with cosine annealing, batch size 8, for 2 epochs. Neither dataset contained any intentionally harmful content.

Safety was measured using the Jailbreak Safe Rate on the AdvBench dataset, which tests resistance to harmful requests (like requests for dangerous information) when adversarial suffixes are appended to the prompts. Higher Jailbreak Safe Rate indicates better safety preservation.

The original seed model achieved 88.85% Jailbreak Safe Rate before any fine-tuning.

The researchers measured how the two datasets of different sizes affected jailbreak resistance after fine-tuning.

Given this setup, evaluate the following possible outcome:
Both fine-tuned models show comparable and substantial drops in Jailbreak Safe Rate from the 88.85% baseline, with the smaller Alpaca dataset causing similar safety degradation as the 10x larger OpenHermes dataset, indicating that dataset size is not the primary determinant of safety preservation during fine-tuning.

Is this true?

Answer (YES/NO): NO